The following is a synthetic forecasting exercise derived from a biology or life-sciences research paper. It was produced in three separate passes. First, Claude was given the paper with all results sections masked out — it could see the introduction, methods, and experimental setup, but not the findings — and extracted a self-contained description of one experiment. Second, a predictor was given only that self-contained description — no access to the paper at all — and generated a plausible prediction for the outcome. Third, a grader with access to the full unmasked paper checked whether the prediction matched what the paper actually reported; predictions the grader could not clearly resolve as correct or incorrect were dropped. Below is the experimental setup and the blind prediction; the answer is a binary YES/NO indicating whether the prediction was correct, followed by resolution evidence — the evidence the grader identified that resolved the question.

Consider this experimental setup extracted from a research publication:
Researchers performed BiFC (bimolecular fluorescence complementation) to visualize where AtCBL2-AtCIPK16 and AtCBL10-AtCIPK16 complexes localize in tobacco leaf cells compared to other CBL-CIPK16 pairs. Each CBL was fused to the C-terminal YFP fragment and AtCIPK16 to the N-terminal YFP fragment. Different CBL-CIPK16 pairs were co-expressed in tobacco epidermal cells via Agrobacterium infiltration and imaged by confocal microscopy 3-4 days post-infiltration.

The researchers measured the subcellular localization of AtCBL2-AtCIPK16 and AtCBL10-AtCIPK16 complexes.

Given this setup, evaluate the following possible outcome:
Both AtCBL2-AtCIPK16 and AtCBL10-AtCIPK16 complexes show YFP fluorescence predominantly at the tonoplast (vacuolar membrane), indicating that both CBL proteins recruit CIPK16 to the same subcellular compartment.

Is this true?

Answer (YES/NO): NO